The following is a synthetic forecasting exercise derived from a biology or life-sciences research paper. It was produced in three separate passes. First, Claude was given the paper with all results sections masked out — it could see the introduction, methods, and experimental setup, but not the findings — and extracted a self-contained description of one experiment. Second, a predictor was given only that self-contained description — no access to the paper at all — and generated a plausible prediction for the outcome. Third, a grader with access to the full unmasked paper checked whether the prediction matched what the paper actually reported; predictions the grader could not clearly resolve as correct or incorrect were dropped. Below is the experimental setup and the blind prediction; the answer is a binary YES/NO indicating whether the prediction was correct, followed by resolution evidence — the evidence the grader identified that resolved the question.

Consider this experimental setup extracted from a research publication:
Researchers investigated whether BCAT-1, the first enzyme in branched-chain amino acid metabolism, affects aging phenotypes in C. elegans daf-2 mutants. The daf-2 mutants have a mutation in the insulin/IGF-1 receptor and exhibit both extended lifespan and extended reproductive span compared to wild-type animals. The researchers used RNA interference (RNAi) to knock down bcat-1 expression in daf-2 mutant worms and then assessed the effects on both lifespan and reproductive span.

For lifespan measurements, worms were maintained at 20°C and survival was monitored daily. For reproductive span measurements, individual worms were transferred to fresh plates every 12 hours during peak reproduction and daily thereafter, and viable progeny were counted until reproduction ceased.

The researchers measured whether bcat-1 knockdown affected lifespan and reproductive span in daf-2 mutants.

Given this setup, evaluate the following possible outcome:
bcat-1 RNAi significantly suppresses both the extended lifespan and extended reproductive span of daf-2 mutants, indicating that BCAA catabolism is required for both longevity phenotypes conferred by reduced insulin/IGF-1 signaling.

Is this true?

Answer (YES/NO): YES